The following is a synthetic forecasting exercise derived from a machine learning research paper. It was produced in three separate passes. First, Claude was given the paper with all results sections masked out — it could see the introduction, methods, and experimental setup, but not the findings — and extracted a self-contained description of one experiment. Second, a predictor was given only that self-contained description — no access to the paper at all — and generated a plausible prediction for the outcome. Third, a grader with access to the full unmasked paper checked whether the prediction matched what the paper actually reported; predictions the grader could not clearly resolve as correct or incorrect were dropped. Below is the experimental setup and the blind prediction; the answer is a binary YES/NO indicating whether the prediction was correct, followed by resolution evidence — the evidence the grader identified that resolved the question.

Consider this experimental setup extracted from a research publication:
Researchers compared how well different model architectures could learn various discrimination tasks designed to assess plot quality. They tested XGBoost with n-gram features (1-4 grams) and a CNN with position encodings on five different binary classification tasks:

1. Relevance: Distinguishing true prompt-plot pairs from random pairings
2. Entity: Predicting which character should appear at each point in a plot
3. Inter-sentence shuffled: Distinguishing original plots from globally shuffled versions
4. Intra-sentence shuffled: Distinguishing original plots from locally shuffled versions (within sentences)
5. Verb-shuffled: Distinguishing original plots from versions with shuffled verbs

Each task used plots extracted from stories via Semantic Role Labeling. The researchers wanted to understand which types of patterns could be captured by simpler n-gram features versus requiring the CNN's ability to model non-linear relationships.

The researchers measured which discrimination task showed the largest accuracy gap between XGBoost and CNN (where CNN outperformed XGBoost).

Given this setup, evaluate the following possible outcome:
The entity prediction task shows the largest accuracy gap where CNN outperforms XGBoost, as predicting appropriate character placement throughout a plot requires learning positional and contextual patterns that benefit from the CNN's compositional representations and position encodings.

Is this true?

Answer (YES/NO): NO